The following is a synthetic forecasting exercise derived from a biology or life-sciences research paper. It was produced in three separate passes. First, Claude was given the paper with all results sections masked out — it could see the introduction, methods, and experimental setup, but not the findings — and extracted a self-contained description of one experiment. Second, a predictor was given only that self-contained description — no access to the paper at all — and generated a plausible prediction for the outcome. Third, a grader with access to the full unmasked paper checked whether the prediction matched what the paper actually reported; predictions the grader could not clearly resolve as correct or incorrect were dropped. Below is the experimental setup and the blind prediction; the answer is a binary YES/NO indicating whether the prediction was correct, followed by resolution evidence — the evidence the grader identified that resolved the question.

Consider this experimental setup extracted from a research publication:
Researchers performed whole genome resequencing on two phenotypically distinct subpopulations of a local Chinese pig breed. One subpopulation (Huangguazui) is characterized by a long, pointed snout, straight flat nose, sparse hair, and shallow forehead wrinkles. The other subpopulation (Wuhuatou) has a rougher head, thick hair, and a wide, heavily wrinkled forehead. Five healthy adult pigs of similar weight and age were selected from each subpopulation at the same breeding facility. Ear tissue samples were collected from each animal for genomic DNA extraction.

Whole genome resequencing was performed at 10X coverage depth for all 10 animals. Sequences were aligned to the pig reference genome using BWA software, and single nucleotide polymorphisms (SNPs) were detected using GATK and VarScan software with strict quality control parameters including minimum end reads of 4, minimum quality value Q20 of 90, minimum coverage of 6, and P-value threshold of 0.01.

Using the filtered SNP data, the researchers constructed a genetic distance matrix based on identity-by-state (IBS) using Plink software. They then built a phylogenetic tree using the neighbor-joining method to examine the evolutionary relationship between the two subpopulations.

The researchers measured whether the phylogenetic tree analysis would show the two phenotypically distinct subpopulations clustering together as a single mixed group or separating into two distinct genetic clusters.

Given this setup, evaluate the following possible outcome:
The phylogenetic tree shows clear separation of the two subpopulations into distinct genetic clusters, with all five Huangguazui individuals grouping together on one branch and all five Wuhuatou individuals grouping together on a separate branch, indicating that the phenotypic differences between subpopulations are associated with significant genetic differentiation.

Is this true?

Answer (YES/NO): YES